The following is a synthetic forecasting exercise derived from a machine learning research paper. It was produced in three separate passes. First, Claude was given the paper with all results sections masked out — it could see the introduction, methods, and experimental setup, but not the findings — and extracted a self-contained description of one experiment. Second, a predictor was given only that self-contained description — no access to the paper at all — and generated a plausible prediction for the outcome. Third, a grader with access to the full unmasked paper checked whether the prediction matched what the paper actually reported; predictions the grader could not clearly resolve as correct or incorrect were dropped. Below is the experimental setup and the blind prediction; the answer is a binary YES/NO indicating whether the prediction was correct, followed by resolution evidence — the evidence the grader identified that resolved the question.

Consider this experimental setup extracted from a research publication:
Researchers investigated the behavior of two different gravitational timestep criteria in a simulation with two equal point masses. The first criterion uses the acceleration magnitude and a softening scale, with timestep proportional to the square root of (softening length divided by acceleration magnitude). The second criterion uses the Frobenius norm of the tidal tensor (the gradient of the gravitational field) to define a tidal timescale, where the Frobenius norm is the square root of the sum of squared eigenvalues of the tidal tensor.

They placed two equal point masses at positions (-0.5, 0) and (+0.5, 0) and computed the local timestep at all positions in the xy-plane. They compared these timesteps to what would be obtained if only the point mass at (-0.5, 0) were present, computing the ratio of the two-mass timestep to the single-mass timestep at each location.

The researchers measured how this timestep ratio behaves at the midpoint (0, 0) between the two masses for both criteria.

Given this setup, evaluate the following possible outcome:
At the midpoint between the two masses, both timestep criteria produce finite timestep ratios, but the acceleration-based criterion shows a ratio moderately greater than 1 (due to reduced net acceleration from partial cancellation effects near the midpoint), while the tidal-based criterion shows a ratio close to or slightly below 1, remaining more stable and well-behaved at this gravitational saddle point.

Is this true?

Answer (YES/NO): NO